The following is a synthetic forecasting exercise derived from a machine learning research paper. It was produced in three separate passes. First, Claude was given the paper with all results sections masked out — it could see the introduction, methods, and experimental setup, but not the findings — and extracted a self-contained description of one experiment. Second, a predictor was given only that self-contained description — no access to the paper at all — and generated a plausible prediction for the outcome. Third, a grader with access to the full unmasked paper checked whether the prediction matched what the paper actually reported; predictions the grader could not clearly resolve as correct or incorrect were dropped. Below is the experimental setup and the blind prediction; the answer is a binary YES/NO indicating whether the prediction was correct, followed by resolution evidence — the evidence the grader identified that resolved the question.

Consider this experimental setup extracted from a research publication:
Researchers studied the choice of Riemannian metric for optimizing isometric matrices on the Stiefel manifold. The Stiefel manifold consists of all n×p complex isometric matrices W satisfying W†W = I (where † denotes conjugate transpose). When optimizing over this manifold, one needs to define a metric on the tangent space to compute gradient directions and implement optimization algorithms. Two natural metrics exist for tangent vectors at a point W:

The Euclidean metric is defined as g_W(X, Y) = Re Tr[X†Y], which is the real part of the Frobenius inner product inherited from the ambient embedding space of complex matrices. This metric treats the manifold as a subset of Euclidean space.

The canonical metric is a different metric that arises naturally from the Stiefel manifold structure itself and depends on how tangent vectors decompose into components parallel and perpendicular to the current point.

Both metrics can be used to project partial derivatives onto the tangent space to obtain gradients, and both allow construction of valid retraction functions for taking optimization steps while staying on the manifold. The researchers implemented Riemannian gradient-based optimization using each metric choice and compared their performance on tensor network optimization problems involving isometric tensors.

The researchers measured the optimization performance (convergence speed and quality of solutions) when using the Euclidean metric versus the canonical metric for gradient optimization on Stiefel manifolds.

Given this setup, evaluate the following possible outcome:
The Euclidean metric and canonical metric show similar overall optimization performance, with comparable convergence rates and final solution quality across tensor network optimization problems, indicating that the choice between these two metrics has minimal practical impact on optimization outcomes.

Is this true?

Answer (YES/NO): YES